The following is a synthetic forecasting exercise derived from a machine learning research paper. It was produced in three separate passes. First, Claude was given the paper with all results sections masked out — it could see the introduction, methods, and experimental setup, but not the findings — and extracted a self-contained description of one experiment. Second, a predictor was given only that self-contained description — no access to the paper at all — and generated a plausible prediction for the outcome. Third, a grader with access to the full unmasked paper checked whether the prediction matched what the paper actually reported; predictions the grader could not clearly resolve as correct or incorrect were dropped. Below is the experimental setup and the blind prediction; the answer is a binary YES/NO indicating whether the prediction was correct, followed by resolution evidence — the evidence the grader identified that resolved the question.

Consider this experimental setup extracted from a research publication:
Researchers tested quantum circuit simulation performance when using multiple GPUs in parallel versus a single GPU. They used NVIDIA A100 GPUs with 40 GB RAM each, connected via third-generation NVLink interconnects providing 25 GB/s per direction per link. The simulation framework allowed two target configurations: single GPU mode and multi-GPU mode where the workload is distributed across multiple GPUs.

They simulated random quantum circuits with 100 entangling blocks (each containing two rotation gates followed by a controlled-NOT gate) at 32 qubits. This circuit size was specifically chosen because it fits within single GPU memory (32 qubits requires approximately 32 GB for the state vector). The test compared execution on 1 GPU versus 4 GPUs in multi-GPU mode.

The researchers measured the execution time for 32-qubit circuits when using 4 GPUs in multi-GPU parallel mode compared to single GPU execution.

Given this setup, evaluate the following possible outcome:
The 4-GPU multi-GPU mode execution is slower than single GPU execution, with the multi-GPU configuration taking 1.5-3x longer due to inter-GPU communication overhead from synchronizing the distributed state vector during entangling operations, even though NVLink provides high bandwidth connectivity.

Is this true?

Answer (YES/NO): NO